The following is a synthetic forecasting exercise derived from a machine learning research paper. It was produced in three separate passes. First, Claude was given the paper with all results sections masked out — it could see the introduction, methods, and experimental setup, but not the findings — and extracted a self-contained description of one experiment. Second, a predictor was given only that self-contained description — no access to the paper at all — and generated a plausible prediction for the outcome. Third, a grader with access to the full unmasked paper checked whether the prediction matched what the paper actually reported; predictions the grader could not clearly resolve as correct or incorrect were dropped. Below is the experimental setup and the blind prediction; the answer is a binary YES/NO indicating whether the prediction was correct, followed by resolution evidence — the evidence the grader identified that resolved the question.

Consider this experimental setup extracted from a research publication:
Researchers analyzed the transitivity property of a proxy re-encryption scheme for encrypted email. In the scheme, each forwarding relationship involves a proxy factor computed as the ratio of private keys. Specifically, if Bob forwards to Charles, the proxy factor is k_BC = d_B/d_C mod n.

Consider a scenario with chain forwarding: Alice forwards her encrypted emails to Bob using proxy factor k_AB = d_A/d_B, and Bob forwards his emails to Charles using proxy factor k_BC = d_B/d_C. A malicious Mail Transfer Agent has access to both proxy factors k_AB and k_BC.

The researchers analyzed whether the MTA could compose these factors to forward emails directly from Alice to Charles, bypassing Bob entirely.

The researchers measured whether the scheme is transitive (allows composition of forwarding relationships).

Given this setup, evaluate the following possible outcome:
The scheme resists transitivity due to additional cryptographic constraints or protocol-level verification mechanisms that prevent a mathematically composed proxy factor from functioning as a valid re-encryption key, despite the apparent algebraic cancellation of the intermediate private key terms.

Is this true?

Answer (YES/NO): NO